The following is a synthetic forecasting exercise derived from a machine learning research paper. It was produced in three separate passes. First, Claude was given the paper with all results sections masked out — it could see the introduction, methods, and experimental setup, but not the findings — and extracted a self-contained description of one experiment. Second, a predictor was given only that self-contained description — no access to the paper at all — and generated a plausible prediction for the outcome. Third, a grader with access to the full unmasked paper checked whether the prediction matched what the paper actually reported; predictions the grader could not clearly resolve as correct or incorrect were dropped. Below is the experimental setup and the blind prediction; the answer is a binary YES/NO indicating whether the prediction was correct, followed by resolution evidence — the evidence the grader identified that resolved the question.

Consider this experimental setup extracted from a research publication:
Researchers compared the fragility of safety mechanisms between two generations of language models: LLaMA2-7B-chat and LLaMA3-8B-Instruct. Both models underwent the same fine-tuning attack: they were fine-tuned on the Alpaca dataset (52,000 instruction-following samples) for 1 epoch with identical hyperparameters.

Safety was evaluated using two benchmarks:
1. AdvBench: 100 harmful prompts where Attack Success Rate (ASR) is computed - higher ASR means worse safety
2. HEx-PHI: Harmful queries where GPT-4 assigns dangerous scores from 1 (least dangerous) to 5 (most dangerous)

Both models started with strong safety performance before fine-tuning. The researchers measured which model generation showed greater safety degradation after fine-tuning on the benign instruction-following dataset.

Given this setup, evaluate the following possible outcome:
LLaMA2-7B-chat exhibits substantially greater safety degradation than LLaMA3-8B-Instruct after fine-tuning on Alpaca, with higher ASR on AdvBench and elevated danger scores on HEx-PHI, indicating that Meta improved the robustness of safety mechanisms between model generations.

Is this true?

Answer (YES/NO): NO